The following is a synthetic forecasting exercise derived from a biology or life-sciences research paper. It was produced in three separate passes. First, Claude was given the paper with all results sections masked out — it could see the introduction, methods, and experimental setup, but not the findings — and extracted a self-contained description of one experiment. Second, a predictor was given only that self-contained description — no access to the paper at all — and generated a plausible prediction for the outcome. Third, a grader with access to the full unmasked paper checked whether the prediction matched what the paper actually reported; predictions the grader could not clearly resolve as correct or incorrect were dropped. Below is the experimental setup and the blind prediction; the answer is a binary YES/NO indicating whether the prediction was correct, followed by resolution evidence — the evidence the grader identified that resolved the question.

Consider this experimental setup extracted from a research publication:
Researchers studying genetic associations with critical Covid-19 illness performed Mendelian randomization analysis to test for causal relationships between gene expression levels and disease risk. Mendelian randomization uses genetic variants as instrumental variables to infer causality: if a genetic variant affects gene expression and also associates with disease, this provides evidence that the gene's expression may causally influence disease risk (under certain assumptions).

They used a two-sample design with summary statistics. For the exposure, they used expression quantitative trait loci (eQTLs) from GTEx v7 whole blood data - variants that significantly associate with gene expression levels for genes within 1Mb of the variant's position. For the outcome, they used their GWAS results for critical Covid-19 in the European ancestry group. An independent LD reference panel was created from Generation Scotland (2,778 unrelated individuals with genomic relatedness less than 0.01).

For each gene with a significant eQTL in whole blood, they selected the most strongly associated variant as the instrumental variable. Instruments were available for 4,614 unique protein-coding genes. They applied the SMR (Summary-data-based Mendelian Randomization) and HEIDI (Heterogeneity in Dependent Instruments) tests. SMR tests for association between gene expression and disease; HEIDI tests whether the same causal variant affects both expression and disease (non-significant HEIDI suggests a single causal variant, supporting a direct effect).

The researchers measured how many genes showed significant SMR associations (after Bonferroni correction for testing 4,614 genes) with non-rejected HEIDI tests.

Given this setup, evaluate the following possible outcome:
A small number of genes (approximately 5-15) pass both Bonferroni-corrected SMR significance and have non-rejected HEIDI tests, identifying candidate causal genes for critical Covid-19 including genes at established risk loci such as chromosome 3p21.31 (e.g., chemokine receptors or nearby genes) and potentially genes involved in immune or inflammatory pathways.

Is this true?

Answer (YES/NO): NO